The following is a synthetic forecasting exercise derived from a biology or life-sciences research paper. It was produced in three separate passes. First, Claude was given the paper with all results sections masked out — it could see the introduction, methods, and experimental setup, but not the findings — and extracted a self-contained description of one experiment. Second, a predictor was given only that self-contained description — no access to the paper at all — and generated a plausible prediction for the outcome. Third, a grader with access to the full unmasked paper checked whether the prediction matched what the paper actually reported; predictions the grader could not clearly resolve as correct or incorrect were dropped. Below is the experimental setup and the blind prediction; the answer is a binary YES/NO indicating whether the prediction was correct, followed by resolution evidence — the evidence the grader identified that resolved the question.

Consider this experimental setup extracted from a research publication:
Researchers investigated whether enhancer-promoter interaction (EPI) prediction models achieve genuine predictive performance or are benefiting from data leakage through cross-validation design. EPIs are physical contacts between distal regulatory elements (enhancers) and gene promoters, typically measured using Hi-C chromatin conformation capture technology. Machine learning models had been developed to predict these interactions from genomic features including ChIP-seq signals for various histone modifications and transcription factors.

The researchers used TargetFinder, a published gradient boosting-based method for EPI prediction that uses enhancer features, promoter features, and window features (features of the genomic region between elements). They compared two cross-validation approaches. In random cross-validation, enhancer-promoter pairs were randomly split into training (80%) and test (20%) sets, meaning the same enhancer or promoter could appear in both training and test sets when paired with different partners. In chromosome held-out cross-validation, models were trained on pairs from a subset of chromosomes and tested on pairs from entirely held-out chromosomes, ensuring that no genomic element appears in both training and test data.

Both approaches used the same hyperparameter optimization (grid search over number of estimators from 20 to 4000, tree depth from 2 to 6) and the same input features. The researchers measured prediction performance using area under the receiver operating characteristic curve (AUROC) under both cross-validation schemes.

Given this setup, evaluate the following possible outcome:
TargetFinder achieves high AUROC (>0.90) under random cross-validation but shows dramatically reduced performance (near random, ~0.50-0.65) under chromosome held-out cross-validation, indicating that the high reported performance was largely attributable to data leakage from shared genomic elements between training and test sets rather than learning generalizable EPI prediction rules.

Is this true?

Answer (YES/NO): NO